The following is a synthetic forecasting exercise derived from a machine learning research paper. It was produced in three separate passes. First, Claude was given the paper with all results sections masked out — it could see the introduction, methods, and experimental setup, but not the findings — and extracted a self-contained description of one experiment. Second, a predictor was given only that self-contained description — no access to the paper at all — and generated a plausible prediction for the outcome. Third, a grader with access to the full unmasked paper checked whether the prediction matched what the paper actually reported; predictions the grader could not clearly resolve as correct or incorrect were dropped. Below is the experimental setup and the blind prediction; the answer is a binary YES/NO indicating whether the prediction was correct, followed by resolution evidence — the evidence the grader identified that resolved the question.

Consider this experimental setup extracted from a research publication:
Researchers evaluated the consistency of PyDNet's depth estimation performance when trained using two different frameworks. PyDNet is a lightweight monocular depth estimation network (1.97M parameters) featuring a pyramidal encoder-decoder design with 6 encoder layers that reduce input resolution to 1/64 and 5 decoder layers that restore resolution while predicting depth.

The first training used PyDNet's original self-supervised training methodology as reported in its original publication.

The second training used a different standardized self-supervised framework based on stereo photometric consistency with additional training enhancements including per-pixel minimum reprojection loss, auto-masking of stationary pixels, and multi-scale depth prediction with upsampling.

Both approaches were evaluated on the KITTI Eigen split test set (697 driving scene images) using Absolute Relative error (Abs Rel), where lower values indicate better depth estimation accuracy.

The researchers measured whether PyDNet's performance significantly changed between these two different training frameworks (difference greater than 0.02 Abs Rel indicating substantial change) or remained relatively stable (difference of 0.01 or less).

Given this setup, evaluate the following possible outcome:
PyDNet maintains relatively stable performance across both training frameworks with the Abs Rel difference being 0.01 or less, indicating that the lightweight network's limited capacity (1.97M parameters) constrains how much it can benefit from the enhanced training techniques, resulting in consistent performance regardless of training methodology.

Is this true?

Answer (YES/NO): YES